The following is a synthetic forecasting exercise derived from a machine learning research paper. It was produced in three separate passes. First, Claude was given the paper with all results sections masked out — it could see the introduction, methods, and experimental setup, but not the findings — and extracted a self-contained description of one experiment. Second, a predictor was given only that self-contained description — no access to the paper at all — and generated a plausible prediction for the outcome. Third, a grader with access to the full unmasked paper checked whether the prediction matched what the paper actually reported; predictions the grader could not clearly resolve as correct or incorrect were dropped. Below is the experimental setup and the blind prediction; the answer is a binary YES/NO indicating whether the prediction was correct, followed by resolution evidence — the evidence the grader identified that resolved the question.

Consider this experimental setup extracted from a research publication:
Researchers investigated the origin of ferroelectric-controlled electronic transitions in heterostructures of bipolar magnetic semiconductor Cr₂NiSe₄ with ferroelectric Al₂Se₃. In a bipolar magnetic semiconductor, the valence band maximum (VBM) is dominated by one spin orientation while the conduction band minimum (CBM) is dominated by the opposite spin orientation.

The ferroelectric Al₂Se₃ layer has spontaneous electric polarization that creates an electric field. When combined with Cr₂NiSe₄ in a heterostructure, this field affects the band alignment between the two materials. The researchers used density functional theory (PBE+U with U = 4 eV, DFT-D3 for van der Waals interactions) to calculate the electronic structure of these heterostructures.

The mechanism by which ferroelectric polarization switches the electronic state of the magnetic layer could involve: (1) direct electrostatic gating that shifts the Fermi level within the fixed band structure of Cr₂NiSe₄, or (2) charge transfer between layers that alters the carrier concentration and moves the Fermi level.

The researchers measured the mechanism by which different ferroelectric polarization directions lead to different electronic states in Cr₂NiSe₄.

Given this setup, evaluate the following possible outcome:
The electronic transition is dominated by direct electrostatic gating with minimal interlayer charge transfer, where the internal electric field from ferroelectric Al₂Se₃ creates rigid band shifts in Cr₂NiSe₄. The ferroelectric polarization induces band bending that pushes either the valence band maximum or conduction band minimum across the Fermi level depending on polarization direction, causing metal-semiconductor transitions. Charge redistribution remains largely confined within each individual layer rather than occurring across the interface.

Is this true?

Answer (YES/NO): NO